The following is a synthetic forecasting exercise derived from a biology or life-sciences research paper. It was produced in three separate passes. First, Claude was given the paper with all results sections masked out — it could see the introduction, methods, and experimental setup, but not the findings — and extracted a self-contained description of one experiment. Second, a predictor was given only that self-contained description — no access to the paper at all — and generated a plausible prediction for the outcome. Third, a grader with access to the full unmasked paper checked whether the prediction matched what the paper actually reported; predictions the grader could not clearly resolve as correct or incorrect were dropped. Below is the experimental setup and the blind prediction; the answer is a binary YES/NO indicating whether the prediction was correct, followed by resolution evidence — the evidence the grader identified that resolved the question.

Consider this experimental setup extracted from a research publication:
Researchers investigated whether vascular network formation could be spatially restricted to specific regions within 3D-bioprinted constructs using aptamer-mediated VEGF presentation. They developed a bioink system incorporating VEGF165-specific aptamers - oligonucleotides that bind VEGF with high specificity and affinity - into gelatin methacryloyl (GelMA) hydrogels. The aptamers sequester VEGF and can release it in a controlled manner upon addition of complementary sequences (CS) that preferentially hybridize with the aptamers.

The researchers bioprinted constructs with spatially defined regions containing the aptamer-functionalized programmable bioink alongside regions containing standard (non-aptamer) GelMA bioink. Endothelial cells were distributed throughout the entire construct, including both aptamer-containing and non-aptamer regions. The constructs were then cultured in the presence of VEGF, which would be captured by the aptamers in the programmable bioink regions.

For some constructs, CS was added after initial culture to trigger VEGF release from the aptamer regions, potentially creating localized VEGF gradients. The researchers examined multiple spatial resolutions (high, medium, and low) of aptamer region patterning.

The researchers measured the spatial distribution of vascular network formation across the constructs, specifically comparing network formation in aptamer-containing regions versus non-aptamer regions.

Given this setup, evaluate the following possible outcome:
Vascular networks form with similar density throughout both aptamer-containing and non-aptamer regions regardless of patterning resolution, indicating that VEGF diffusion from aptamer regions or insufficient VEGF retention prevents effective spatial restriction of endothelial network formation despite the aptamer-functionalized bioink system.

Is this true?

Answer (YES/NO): NO